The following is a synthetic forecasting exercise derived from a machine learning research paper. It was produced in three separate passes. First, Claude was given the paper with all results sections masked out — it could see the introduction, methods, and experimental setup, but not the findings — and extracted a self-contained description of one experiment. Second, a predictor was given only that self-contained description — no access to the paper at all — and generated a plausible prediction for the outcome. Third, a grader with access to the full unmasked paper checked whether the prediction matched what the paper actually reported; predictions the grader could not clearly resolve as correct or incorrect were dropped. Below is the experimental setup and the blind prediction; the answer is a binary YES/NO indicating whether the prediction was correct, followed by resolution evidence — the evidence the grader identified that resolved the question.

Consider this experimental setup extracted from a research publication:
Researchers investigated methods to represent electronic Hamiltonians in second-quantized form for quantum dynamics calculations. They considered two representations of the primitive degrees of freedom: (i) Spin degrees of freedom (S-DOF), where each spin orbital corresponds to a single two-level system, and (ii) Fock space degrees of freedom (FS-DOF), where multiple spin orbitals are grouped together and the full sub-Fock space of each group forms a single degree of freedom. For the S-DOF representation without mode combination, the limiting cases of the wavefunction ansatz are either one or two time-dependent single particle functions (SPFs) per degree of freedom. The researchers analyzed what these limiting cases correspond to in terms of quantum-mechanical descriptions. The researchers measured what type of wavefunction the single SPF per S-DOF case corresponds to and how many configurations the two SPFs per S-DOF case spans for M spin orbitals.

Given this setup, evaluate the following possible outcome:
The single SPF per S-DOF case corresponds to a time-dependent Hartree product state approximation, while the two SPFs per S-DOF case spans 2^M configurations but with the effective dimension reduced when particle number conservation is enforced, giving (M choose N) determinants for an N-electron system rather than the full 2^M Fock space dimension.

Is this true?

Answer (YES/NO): NO